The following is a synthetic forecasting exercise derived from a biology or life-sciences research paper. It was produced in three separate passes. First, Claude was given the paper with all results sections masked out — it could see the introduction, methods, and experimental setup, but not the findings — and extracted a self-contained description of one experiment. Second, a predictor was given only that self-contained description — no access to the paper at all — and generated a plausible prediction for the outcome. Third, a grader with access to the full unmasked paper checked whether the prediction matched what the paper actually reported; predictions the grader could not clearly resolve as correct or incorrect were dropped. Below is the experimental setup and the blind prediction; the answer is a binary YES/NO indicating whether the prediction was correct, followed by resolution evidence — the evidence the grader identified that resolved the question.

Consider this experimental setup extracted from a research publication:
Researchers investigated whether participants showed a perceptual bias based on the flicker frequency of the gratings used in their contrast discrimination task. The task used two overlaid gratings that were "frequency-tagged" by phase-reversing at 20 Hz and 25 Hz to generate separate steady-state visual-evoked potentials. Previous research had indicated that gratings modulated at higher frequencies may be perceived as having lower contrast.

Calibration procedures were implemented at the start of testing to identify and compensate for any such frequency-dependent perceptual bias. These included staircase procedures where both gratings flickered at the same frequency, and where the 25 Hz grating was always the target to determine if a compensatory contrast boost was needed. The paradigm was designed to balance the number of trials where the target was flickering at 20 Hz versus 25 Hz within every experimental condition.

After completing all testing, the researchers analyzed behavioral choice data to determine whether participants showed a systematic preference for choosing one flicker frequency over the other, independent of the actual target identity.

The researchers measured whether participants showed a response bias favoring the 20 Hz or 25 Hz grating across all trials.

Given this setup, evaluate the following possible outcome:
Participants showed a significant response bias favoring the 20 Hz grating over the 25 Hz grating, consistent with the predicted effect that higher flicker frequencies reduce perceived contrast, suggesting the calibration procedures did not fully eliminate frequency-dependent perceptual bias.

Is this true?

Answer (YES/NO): YES